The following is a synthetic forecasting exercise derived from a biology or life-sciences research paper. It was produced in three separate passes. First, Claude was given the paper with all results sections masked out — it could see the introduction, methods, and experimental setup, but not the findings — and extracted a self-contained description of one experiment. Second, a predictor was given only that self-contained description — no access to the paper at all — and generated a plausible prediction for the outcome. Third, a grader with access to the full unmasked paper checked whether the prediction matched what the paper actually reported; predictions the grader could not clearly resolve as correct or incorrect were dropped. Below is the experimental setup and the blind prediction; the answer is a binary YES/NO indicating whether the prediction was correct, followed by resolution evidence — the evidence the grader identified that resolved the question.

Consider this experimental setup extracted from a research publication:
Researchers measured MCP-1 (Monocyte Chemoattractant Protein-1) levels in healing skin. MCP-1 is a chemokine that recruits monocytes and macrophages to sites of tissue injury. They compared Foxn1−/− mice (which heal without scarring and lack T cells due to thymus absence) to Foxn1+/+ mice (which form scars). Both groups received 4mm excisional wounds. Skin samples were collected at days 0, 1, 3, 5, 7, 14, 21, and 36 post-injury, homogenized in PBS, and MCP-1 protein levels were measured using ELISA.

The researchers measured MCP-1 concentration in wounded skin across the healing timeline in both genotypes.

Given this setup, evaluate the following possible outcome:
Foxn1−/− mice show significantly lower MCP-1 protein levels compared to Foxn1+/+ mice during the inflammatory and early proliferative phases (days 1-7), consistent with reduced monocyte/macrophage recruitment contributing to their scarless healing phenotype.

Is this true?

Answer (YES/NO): NO